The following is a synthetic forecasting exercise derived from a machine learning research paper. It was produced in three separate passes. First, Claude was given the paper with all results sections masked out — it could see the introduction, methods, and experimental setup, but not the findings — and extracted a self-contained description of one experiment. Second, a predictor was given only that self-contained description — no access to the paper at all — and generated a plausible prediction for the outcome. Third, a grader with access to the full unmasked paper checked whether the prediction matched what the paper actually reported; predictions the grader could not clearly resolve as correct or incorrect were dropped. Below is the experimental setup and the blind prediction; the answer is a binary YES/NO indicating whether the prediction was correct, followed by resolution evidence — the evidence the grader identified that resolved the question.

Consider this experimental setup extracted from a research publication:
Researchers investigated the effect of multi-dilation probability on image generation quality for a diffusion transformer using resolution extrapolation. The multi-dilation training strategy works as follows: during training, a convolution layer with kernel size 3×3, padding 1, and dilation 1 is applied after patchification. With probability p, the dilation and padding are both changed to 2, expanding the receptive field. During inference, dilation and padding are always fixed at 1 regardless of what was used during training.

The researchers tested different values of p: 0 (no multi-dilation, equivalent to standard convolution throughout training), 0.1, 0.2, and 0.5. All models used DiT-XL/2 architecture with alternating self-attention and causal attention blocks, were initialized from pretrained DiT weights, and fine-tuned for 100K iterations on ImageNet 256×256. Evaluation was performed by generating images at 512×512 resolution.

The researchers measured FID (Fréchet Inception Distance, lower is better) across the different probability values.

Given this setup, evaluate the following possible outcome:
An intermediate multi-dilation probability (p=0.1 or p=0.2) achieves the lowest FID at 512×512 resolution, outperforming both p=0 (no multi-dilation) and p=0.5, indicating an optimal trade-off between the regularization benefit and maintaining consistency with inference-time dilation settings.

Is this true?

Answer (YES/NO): YES